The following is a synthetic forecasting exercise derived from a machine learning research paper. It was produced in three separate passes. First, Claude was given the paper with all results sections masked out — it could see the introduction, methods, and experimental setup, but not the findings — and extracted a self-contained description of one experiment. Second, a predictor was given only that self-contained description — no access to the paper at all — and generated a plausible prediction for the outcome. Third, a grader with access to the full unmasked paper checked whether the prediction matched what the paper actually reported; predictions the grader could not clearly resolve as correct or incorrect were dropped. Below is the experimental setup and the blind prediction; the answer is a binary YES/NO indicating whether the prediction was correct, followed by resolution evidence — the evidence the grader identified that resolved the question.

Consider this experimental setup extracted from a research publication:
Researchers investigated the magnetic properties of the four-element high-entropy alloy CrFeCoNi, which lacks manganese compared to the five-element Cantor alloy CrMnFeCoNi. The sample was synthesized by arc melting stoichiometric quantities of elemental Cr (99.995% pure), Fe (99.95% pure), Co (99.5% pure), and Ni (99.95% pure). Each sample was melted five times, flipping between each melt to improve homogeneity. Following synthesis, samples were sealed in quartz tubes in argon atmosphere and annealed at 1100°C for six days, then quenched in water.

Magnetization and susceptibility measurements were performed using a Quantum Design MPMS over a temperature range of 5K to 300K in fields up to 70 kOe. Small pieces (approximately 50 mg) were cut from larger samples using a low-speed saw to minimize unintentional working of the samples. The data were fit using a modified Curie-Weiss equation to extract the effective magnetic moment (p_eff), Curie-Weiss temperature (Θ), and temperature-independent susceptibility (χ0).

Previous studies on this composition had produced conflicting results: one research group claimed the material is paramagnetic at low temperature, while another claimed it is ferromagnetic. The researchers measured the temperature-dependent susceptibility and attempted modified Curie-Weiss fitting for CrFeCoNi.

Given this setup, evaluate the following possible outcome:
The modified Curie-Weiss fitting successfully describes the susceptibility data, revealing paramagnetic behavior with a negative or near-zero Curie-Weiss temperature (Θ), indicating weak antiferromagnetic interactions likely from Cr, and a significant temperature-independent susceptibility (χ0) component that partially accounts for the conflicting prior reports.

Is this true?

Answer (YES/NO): NO